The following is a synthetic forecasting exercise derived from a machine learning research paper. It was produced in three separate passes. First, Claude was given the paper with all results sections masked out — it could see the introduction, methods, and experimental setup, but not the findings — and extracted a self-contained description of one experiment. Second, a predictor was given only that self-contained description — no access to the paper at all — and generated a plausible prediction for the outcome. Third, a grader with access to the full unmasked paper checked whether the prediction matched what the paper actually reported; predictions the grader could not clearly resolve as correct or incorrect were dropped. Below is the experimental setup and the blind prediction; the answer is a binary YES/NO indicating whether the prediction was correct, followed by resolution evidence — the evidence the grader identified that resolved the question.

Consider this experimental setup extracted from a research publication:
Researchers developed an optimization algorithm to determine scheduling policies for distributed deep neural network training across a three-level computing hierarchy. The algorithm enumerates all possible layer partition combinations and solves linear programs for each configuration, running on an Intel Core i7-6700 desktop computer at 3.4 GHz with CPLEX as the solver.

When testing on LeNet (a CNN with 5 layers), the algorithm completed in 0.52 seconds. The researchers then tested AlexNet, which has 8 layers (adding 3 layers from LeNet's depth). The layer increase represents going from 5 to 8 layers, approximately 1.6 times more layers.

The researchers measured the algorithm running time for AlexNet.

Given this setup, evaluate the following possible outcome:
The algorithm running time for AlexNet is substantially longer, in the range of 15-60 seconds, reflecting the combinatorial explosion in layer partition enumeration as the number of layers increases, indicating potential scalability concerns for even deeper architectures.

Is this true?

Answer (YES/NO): NO